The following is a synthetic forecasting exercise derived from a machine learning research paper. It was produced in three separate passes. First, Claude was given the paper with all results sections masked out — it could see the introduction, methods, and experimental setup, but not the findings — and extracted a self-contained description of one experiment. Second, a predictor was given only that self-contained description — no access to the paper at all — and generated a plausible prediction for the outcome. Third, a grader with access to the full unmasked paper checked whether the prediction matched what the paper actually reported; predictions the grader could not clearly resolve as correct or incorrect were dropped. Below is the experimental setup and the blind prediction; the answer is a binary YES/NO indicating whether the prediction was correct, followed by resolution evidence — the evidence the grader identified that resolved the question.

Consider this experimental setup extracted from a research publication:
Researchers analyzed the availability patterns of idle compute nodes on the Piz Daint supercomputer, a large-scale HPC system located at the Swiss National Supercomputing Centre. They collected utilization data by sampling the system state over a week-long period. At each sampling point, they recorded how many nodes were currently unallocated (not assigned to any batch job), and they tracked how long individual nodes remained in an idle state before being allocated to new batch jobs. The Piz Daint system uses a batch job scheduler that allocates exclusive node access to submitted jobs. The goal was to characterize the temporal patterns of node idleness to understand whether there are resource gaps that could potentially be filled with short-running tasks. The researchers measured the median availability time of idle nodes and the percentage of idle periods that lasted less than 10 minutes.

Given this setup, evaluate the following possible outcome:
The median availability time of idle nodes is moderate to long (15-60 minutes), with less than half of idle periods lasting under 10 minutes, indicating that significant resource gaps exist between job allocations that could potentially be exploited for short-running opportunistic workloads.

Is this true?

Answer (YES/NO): NO